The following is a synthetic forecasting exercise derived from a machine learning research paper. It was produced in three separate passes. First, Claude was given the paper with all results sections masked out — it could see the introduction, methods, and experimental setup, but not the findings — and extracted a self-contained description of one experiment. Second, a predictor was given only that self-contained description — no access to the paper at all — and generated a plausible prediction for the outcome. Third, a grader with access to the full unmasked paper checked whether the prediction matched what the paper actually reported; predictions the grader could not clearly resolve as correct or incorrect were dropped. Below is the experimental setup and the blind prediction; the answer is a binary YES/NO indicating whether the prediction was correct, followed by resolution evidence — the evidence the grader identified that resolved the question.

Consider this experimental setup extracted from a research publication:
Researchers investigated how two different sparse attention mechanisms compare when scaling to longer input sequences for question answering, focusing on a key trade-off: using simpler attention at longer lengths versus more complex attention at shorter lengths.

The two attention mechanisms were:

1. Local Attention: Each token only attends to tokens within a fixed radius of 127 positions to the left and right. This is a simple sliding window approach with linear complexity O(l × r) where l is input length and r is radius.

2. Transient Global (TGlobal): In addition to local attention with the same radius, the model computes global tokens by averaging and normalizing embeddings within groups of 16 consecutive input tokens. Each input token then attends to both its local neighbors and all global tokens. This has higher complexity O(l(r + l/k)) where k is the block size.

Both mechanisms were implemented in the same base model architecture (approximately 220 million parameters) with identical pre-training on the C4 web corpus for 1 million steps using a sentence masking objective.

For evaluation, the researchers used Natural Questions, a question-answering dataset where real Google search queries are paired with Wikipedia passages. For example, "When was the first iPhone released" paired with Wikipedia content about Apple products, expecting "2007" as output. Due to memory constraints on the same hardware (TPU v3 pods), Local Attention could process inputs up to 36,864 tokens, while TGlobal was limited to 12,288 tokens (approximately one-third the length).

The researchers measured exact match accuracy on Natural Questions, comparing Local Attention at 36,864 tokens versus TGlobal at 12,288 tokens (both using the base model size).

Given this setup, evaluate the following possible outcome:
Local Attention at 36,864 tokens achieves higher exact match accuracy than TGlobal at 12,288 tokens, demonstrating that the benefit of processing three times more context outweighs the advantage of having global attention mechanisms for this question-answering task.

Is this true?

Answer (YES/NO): NO